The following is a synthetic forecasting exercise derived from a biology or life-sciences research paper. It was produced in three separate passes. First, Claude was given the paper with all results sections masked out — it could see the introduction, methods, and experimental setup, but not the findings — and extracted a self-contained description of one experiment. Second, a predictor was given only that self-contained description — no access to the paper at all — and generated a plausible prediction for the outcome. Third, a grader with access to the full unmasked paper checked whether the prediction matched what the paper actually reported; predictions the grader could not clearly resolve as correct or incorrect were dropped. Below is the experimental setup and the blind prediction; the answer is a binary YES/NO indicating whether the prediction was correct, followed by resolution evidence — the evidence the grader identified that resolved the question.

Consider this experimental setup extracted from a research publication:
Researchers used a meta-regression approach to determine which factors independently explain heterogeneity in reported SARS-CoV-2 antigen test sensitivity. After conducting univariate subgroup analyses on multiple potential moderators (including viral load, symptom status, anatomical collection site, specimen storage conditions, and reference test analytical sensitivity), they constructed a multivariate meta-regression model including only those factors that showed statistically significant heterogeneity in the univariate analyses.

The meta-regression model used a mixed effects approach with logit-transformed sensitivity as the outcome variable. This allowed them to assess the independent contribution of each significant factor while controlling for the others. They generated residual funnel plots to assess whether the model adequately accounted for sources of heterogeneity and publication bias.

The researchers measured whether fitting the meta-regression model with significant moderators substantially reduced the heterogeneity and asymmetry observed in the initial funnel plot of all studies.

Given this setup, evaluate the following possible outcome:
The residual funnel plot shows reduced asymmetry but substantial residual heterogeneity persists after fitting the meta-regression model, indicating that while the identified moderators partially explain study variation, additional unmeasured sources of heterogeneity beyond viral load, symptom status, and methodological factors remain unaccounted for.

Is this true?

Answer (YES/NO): NO